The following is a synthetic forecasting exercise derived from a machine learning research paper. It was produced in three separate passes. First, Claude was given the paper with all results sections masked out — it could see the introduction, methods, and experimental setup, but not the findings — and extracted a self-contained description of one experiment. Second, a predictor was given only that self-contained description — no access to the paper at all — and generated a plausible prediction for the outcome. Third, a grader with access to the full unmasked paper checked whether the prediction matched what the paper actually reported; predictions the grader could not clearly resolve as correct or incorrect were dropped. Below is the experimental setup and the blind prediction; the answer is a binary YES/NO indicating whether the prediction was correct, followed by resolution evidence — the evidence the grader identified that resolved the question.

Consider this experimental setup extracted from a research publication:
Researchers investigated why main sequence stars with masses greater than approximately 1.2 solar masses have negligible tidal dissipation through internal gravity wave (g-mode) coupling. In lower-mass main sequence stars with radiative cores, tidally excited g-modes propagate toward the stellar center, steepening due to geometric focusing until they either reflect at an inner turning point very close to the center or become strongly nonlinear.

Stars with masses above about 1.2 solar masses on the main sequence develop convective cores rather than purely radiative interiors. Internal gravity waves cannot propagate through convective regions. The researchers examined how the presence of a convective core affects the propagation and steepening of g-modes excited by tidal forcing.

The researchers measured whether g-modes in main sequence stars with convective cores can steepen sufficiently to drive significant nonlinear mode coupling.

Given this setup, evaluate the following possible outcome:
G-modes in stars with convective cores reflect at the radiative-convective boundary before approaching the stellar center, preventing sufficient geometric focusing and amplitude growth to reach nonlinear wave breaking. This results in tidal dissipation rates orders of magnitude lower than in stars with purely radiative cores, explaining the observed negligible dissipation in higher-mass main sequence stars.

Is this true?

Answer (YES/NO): YES